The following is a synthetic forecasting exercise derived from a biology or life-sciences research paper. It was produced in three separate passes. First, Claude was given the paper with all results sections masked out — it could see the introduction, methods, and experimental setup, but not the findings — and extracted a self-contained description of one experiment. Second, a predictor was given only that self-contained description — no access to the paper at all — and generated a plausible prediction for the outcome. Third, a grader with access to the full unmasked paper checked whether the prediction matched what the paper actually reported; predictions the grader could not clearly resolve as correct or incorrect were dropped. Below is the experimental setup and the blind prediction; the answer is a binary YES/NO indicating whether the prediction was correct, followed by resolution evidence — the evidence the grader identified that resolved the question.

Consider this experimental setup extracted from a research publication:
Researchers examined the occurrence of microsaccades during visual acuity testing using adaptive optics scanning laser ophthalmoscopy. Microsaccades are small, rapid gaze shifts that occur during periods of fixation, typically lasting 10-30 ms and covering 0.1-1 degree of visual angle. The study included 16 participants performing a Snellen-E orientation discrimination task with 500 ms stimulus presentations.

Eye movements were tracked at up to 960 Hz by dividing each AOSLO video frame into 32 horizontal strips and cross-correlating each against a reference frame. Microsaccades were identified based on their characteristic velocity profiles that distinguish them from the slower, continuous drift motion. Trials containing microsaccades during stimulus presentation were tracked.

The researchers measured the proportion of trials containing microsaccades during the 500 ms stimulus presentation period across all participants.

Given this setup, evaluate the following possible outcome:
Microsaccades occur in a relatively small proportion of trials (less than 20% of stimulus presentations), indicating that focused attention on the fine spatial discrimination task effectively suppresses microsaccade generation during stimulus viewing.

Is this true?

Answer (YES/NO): YES